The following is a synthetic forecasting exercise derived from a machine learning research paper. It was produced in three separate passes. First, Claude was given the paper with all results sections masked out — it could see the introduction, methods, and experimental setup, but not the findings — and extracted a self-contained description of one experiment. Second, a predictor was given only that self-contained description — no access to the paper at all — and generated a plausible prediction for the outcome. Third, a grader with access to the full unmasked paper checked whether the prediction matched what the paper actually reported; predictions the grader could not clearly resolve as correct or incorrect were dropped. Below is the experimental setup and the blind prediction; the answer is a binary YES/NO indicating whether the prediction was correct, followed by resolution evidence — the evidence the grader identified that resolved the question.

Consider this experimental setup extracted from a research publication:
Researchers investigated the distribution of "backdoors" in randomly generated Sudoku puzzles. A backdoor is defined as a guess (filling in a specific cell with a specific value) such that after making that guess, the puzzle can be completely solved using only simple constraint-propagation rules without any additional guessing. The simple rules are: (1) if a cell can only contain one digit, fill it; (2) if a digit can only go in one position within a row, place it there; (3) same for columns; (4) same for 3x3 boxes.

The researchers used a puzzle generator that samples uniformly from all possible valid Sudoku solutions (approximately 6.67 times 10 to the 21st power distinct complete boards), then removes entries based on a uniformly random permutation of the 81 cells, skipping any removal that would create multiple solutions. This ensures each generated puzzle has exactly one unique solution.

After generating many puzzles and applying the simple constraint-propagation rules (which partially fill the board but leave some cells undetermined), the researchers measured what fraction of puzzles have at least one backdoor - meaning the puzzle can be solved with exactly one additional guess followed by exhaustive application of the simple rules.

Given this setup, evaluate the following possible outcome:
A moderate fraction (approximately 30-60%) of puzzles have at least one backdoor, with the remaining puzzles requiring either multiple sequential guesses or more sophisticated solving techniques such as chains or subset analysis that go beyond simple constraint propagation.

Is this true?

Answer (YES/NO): NO